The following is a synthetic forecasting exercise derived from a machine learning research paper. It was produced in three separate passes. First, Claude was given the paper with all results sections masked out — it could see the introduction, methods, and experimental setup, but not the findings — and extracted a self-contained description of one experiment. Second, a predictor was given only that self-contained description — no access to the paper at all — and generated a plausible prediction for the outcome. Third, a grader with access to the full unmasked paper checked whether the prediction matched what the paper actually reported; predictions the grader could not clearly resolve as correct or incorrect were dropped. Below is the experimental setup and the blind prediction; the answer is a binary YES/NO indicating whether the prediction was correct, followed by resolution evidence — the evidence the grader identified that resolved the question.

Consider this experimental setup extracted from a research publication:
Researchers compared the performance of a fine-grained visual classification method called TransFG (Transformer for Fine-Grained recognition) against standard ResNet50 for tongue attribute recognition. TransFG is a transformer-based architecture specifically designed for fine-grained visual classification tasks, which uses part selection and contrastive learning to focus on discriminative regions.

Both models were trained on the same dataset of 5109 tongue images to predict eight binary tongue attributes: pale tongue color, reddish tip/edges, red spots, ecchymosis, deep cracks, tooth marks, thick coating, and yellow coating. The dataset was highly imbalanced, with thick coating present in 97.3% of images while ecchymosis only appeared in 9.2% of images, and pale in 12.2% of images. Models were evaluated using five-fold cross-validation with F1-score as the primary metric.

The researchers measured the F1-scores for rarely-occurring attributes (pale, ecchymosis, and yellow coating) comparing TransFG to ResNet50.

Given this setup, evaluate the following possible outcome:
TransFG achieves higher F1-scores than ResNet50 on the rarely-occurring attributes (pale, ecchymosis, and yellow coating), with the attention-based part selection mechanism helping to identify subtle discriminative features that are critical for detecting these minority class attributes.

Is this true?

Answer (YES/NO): NO